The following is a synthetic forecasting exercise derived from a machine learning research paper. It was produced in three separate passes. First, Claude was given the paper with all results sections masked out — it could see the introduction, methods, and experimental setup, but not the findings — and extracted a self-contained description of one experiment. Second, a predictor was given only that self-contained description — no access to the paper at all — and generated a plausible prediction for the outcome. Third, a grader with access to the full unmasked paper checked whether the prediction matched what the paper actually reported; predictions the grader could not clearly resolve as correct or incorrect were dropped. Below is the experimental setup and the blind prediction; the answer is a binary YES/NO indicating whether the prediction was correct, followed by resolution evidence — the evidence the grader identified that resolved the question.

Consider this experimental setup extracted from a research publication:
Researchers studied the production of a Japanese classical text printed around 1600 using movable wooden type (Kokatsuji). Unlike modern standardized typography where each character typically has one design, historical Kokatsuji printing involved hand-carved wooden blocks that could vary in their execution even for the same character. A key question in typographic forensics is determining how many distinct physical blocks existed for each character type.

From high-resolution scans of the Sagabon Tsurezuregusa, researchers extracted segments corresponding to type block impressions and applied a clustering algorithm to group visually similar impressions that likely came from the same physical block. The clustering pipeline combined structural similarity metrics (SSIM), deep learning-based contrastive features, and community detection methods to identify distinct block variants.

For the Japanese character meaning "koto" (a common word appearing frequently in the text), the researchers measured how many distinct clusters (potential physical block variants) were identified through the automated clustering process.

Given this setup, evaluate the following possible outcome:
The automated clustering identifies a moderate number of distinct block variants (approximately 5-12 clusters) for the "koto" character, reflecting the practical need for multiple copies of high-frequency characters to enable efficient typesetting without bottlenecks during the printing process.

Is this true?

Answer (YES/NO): NO